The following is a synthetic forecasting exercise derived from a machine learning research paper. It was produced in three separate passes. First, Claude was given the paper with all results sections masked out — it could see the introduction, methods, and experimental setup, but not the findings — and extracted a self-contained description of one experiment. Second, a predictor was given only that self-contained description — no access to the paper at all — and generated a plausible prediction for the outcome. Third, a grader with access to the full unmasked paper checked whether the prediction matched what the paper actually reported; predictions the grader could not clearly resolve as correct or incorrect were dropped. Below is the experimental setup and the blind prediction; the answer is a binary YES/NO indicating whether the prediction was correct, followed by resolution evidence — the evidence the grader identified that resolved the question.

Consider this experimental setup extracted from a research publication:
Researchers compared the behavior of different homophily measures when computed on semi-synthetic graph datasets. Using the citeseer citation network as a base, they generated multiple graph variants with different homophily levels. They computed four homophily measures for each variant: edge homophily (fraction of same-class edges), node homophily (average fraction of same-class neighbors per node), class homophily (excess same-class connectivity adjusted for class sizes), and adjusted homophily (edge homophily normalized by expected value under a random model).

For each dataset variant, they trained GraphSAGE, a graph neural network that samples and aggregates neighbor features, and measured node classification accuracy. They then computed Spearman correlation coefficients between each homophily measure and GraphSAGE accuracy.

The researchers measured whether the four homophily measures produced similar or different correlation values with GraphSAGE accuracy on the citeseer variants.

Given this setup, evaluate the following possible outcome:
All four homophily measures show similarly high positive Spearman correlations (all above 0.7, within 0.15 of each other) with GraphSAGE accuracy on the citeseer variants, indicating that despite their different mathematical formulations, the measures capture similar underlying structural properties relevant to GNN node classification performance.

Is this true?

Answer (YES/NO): NO